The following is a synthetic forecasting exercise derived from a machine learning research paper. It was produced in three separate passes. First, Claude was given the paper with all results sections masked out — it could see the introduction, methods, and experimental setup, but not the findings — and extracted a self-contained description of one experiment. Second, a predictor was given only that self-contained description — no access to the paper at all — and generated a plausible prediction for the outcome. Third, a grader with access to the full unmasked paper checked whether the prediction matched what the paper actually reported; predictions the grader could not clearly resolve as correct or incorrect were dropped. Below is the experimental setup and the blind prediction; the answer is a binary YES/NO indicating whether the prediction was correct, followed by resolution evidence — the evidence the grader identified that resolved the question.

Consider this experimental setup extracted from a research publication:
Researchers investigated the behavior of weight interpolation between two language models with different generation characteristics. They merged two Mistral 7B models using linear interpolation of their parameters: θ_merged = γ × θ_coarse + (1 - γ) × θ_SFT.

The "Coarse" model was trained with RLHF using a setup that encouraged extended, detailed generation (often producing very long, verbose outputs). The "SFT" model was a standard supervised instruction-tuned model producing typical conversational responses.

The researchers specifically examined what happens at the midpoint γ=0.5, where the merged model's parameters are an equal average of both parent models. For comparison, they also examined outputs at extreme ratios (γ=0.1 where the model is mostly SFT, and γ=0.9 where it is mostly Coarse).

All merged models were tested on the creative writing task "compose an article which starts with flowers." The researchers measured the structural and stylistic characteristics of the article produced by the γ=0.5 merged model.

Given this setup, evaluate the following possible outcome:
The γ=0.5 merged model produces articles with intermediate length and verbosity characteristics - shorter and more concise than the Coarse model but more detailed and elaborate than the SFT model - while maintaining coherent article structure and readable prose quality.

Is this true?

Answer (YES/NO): YES